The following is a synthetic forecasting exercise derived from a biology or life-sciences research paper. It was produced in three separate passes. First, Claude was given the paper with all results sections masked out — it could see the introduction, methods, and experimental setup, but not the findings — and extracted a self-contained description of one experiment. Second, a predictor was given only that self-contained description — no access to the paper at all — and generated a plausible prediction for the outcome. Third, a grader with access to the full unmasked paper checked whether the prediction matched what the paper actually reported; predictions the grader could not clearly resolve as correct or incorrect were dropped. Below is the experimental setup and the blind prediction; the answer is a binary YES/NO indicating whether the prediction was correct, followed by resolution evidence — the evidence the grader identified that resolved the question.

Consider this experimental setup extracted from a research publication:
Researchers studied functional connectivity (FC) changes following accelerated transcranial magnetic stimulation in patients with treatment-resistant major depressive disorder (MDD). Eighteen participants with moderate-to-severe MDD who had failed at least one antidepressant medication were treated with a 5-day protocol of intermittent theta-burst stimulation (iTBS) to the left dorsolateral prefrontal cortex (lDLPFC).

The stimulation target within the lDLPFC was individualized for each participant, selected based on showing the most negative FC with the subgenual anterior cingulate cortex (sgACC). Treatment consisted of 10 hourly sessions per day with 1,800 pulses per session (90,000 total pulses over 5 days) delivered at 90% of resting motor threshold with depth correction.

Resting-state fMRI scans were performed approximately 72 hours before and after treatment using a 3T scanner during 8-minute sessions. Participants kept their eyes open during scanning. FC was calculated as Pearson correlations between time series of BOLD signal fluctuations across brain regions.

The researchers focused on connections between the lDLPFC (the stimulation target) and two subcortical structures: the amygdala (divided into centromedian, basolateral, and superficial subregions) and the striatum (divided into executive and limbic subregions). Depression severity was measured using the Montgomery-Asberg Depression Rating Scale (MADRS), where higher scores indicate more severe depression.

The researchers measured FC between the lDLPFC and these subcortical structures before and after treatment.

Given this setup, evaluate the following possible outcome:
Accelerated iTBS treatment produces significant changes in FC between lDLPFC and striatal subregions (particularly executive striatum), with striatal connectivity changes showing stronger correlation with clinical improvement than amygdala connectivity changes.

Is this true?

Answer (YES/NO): NO